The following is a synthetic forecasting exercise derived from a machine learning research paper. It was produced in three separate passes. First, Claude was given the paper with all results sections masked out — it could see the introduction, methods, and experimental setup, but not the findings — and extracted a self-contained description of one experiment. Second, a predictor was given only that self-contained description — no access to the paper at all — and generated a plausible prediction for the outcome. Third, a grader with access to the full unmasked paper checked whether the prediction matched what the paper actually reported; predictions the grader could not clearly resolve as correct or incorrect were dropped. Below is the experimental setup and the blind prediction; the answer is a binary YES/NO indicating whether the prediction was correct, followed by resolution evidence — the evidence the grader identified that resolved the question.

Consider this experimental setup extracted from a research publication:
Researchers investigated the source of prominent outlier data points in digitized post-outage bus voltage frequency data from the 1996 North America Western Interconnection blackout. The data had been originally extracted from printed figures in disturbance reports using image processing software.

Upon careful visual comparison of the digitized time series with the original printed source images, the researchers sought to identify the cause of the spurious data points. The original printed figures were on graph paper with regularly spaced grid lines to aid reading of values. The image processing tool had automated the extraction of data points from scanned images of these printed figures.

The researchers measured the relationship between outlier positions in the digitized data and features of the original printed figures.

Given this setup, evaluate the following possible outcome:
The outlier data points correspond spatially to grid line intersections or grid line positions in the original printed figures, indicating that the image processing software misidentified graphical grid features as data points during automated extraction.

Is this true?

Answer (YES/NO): YES